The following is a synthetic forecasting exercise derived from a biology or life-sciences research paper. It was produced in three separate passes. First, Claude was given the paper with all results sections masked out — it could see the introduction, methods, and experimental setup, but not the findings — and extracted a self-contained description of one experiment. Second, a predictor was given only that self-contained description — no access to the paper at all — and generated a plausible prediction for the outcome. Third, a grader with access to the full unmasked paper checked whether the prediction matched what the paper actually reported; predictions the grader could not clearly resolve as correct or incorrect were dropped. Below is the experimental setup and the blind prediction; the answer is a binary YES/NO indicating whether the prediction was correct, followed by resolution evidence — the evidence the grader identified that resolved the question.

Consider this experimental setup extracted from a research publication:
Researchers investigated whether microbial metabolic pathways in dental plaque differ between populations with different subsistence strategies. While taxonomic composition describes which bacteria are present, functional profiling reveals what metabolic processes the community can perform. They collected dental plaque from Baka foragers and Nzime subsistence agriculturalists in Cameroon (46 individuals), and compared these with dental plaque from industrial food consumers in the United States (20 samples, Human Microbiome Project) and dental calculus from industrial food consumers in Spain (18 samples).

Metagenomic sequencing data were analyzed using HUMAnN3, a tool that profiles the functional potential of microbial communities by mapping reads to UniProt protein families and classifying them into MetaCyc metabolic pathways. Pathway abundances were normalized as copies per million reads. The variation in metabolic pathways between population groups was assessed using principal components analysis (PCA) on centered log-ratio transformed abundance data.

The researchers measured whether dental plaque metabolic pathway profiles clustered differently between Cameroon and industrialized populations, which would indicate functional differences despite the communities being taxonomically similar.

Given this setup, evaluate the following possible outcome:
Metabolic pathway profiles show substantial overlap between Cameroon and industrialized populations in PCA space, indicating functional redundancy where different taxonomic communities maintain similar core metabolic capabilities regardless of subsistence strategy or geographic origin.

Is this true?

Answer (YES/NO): YES